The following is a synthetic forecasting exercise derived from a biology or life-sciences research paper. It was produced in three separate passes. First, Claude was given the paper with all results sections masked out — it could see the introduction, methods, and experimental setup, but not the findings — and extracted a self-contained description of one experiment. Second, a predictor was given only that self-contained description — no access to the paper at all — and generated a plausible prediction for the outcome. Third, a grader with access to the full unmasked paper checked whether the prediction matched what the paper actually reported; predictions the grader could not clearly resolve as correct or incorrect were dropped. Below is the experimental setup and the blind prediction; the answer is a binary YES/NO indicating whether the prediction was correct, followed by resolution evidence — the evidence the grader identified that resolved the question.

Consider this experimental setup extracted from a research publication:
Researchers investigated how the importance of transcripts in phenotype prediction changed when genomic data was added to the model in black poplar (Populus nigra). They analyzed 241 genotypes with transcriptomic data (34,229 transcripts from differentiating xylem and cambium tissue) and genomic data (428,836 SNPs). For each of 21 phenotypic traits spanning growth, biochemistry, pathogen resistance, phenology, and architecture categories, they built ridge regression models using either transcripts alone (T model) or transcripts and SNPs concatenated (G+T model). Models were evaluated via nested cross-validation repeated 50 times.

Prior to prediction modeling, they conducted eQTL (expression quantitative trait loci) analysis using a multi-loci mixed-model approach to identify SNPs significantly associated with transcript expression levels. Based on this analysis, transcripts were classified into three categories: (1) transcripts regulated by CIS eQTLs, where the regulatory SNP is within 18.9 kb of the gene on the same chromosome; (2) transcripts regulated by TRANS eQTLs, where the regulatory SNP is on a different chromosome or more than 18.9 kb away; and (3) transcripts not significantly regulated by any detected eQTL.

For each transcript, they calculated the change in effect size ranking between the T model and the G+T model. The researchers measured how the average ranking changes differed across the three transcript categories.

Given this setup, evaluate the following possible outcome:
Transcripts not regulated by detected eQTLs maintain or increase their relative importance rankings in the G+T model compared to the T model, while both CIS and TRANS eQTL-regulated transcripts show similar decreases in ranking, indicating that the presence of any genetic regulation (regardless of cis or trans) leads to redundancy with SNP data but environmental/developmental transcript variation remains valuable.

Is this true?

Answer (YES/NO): NO